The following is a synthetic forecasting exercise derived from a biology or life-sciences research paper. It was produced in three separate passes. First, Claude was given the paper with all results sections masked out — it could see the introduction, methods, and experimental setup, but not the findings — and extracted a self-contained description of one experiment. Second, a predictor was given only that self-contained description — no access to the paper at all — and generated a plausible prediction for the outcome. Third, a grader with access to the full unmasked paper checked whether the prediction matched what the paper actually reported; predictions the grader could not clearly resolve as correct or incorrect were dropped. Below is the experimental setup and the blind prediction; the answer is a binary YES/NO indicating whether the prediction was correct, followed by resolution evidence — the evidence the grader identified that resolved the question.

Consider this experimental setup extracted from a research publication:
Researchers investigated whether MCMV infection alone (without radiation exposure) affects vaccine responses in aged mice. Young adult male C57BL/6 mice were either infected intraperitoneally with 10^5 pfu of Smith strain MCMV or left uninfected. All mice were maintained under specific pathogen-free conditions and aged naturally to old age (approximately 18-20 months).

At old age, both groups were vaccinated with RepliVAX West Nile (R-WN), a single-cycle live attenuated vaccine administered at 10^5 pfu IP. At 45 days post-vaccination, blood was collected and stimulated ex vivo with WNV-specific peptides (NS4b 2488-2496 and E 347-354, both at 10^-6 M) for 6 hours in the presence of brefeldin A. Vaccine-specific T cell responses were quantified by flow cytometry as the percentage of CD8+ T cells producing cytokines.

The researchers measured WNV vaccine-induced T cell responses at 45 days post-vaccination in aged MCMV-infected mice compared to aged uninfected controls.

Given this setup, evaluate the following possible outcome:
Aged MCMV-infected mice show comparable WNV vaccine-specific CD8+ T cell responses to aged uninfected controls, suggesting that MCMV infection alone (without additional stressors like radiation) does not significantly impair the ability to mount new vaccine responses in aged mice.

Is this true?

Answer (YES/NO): YES